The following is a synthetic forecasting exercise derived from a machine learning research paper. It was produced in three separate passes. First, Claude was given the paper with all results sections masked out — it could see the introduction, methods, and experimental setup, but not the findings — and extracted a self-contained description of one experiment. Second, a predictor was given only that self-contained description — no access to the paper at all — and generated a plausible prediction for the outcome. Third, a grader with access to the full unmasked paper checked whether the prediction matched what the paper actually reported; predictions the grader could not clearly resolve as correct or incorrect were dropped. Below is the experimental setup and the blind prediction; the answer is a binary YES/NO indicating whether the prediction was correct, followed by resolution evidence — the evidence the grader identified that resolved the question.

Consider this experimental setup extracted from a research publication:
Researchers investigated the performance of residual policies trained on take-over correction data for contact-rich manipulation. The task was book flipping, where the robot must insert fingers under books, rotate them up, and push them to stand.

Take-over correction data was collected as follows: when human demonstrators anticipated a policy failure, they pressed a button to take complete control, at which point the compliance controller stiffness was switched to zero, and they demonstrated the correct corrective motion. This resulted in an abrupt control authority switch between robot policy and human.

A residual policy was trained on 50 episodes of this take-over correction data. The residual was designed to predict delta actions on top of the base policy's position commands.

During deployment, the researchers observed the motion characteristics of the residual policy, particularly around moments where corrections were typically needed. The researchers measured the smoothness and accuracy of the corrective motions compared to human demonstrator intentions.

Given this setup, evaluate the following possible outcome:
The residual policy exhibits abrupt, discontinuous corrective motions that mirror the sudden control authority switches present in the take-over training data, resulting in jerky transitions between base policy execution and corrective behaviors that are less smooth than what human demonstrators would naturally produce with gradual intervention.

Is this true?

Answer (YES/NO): YES